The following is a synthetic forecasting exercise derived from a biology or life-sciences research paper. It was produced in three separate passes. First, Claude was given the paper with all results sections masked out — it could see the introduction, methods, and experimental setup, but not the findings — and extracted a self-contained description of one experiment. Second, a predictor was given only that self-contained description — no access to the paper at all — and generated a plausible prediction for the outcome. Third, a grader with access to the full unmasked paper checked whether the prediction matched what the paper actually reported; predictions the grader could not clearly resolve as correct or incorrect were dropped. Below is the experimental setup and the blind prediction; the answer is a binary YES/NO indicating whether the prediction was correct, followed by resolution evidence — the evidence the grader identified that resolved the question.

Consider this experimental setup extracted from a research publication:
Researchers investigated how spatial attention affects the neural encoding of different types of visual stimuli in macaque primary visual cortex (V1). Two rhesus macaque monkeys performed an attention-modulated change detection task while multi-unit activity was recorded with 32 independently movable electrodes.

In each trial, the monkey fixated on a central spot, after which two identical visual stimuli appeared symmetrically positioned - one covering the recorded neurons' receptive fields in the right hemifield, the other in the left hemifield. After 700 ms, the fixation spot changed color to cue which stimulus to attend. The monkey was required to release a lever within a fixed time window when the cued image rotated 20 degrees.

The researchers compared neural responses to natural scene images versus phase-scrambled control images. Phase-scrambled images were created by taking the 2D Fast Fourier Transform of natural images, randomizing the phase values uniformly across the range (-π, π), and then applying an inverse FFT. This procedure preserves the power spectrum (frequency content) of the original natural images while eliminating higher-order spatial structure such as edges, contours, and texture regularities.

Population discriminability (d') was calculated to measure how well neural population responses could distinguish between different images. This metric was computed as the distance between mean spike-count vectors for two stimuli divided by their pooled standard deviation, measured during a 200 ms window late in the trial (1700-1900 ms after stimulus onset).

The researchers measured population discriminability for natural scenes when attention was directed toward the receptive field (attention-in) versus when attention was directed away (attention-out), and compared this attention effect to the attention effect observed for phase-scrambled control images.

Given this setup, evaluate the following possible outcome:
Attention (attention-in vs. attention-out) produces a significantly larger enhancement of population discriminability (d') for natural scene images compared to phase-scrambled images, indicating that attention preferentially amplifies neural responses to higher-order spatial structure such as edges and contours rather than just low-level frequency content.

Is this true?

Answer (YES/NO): YES